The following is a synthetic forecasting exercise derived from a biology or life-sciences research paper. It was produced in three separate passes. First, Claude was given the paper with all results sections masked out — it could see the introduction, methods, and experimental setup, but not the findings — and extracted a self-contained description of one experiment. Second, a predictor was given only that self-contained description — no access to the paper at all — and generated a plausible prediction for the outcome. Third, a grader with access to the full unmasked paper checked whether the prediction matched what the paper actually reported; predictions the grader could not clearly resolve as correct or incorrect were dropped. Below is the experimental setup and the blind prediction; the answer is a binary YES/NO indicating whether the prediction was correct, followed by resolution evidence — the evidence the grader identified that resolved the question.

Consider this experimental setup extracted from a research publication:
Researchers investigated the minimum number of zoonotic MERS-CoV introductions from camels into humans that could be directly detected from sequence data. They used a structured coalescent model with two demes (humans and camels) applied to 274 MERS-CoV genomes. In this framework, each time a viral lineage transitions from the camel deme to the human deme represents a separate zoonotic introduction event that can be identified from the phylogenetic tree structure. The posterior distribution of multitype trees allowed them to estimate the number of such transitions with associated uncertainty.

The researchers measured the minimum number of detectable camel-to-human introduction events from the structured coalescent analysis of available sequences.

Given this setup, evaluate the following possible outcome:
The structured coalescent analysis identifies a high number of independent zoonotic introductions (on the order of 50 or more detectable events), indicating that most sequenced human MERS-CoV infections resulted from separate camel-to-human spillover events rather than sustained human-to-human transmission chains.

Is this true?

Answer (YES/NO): YES